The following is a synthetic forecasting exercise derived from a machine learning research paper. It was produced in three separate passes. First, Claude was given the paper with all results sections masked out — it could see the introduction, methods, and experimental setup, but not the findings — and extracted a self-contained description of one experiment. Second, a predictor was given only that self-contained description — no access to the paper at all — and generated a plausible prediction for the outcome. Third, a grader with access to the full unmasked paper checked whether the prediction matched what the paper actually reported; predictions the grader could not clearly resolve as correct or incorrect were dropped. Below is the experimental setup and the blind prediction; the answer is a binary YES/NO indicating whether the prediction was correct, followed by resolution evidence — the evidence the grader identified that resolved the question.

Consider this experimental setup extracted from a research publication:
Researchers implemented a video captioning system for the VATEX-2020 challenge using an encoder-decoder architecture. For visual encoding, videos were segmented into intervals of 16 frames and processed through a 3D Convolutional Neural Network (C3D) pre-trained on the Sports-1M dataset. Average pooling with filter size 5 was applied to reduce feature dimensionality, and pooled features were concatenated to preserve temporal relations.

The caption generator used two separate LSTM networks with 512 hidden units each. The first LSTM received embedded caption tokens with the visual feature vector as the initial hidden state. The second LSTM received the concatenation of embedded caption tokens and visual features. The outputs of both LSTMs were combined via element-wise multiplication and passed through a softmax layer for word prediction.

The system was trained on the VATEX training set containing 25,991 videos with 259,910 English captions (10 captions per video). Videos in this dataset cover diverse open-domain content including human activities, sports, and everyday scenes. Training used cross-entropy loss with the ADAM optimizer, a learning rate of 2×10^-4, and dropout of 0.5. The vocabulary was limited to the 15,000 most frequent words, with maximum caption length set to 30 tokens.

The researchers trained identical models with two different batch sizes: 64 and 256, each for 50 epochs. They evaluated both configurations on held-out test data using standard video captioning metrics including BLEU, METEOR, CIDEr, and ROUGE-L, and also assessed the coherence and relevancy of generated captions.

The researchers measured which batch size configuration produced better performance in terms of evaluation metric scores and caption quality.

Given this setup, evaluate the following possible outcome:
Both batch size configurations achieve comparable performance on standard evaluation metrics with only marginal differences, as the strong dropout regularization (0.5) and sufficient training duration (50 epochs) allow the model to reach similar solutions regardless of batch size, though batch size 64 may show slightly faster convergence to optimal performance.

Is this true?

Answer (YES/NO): NO